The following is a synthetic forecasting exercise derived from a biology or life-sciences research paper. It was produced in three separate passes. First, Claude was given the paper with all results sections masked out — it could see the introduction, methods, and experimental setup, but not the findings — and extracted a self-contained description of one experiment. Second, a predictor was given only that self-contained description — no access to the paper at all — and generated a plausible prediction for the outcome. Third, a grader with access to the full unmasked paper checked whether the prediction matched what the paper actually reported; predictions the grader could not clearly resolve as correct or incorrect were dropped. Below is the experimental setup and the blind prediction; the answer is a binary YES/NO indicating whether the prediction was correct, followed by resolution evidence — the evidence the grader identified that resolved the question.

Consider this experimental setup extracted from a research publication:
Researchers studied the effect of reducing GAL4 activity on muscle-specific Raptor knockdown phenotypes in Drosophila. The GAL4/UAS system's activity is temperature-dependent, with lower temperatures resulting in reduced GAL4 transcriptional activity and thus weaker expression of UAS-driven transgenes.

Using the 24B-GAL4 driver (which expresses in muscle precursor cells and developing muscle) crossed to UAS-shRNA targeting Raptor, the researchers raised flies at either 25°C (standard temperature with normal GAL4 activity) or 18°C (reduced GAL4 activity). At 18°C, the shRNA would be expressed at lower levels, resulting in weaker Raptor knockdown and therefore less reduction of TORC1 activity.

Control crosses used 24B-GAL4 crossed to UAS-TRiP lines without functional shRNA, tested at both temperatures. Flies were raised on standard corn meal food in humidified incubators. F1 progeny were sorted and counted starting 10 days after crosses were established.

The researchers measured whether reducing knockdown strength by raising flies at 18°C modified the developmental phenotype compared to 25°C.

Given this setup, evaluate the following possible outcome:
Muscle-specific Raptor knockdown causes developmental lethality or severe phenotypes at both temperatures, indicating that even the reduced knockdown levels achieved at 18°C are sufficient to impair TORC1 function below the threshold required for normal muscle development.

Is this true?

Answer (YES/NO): YES